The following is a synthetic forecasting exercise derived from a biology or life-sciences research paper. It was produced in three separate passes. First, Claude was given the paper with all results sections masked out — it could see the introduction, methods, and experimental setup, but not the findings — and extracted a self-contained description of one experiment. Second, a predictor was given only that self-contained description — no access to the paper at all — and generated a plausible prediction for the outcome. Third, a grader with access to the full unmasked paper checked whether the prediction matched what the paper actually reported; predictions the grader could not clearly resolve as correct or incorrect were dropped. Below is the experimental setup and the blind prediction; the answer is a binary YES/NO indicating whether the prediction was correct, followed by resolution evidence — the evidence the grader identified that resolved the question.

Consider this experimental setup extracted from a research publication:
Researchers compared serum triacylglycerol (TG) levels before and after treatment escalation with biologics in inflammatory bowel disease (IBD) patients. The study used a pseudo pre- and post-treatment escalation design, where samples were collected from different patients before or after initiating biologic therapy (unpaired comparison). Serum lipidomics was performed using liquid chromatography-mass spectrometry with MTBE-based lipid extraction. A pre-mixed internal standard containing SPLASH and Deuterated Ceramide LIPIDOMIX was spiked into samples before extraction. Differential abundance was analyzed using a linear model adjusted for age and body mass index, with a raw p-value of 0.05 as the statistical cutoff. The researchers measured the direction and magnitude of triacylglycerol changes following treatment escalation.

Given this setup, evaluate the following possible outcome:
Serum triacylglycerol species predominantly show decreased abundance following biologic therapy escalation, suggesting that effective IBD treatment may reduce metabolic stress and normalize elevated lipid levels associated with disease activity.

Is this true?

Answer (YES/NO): NO